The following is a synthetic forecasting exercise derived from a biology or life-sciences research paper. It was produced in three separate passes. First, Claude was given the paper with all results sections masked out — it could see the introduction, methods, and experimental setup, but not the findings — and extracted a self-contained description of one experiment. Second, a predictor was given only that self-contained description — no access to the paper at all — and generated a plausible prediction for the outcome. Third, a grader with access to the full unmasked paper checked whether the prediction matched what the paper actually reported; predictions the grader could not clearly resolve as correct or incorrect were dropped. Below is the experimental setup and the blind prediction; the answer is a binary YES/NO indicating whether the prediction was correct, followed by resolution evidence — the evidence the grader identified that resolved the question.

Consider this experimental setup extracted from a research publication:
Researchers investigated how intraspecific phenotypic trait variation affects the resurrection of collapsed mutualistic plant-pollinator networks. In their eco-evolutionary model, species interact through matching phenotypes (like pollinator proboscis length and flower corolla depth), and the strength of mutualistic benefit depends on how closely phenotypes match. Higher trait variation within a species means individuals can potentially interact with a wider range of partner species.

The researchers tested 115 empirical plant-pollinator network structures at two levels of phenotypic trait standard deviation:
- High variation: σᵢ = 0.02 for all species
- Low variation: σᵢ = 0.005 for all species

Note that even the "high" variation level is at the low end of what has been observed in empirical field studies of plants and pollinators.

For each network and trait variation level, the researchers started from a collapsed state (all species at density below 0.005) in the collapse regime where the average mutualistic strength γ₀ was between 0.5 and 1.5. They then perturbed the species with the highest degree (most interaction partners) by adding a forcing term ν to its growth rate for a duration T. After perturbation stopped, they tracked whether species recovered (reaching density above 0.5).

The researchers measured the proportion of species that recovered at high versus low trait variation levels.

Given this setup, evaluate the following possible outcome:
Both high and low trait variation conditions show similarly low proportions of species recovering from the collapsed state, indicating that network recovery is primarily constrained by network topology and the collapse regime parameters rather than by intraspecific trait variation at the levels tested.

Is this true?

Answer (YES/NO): NO